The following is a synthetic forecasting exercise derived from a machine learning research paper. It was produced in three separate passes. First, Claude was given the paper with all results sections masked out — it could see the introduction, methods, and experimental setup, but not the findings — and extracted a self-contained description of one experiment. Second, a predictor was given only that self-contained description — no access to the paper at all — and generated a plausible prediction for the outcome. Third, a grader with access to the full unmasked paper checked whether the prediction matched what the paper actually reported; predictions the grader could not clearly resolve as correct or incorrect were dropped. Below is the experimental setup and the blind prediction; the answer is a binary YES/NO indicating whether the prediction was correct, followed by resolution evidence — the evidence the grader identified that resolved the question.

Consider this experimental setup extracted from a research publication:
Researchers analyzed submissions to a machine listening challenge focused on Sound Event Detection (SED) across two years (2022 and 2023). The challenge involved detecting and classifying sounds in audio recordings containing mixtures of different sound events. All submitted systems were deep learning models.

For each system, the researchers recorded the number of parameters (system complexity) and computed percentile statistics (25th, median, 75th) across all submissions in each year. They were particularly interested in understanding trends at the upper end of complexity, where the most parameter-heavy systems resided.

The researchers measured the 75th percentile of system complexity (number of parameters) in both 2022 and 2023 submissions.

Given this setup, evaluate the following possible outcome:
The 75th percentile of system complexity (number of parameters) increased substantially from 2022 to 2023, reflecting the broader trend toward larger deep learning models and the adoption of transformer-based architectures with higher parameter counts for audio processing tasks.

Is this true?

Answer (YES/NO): YES